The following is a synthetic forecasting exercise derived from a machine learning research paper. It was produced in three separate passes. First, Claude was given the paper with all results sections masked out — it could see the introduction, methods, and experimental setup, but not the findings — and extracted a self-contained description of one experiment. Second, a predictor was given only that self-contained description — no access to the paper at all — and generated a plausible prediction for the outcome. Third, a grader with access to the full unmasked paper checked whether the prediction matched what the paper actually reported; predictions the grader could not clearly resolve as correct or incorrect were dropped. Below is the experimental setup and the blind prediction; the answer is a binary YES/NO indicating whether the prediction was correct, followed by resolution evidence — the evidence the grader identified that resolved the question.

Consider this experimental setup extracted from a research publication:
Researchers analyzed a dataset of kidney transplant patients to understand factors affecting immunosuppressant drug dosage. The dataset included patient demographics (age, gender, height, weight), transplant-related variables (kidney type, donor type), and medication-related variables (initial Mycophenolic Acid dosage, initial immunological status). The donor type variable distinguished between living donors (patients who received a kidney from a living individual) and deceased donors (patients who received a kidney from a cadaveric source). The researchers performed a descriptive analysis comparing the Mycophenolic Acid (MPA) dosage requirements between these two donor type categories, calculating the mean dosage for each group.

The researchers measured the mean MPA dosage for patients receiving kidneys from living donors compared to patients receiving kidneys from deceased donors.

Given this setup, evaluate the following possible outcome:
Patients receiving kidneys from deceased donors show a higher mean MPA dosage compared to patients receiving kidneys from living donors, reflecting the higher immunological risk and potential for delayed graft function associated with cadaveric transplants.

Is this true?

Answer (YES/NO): NO